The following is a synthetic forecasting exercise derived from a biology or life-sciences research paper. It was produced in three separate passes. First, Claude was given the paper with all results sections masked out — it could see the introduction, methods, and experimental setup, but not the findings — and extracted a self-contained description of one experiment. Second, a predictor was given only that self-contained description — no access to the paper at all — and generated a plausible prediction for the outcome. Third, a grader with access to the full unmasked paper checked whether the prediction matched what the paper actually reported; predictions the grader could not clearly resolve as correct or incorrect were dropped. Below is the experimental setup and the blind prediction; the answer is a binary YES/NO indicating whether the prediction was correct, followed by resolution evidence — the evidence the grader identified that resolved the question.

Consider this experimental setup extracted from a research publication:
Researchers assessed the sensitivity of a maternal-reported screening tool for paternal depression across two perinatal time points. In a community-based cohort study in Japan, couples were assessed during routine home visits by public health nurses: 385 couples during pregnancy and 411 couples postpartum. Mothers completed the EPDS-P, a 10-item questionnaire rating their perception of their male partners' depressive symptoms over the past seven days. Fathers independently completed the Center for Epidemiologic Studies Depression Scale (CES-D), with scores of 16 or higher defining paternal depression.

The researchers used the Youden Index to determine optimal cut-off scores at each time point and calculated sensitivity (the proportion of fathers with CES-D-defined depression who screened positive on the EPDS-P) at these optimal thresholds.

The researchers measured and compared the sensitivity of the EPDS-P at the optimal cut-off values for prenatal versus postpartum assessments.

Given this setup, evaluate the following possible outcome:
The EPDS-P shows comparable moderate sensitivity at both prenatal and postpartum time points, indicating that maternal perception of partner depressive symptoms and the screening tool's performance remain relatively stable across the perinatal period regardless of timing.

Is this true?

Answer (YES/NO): NO